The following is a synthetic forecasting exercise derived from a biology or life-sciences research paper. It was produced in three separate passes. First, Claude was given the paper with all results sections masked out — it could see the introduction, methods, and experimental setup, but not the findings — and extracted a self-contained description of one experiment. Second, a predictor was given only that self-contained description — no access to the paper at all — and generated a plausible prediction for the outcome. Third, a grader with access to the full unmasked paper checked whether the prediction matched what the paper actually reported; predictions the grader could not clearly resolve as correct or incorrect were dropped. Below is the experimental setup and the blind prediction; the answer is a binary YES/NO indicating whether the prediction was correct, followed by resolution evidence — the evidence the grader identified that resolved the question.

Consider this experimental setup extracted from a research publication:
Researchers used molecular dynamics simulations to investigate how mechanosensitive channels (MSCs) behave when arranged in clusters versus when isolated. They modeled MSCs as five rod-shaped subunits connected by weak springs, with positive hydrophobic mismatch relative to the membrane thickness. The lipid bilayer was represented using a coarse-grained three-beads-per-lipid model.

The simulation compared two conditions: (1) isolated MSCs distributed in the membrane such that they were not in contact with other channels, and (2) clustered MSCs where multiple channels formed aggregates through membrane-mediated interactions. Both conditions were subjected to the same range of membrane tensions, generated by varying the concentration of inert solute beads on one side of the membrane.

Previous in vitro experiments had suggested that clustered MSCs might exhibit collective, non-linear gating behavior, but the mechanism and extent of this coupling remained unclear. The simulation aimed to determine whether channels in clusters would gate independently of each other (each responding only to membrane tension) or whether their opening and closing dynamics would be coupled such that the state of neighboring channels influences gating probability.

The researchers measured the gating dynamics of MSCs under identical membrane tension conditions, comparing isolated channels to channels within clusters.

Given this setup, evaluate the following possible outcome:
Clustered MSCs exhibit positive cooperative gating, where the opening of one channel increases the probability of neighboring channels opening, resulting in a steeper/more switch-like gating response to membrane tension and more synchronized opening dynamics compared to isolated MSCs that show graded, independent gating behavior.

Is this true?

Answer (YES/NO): NO